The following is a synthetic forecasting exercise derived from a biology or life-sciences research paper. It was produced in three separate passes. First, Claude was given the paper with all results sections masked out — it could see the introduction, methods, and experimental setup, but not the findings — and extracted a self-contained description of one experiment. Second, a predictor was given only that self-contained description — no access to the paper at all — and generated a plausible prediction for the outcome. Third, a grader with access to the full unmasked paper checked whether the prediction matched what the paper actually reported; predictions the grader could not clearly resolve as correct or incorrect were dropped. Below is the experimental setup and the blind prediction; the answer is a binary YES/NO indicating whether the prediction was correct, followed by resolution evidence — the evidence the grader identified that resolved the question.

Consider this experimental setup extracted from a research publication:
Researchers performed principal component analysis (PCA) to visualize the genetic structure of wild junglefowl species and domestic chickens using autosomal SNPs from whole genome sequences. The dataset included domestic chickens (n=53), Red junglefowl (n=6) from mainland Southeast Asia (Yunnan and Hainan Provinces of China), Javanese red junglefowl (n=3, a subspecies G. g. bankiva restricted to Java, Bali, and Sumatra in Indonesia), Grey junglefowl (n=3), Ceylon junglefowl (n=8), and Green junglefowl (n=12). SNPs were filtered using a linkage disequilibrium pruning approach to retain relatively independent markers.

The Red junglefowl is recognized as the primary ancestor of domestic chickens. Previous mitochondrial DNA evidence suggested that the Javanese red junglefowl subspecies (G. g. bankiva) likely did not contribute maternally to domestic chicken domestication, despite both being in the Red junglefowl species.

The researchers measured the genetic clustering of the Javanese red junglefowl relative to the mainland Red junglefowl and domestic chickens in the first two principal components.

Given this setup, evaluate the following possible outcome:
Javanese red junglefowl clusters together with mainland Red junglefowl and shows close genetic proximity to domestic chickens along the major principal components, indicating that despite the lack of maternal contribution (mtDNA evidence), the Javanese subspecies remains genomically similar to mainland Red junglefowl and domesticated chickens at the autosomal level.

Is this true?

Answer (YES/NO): NO